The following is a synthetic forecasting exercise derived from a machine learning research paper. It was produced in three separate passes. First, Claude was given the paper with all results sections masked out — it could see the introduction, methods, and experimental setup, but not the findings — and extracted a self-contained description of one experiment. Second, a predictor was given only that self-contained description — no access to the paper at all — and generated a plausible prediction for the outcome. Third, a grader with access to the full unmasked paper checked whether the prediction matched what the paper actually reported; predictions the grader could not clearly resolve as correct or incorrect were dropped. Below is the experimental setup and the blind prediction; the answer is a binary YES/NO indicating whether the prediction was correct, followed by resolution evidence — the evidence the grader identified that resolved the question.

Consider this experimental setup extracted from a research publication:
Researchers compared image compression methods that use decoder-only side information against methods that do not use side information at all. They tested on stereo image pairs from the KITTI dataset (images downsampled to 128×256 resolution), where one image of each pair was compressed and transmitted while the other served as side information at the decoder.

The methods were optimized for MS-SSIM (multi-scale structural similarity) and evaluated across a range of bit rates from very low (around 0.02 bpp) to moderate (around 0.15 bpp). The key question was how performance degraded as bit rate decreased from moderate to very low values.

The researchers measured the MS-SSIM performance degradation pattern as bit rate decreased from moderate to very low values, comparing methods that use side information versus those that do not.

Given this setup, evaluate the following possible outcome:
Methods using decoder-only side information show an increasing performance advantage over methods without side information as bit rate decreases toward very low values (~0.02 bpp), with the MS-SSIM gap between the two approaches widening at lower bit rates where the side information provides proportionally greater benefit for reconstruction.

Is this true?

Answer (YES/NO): YES